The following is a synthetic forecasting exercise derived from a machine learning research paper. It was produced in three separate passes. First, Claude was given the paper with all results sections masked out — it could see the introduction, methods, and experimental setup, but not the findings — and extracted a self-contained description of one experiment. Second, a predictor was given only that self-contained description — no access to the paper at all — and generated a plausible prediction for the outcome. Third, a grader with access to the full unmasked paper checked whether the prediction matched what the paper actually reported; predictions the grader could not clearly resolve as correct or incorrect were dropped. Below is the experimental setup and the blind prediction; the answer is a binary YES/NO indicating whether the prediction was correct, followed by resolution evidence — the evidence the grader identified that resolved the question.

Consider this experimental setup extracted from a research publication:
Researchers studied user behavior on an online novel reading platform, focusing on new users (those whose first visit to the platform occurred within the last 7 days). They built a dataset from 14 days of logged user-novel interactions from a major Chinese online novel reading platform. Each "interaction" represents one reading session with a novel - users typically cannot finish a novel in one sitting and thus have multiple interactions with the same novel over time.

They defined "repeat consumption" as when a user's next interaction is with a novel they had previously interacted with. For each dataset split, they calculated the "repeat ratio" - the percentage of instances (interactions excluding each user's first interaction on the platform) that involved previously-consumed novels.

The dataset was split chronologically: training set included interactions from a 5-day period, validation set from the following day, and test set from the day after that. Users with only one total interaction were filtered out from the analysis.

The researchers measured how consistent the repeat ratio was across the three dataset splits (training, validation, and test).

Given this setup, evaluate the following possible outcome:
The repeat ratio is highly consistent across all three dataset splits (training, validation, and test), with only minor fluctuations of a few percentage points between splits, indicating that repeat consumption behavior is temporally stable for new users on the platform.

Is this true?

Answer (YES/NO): YES